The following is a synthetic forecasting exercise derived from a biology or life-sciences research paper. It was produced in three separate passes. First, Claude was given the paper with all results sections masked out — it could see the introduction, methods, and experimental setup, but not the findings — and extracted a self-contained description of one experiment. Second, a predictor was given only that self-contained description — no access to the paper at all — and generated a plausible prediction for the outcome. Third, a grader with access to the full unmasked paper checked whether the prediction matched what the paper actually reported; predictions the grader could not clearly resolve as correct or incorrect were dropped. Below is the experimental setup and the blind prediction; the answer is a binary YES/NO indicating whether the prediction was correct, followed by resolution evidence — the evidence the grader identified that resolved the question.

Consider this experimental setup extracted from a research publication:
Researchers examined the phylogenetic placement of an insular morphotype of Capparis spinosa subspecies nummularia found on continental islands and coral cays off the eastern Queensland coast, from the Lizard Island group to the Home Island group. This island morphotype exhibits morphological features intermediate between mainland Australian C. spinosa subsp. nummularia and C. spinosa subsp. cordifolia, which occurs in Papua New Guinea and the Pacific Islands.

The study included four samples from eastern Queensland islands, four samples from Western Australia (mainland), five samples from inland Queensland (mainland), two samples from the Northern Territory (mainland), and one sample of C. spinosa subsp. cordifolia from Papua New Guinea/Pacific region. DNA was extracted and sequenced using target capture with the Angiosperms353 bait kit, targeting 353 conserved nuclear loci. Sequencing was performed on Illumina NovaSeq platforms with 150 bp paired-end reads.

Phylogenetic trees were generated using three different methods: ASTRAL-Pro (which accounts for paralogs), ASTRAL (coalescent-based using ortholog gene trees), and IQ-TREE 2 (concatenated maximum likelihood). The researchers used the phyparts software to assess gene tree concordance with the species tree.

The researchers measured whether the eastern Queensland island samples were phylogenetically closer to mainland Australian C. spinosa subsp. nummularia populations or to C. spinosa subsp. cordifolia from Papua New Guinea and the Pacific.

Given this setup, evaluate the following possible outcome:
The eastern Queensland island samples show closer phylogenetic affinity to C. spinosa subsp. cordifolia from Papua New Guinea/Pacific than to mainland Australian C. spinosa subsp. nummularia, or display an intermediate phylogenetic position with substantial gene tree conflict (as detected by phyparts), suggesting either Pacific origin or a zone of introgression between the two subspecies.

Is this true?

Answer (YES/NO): NO